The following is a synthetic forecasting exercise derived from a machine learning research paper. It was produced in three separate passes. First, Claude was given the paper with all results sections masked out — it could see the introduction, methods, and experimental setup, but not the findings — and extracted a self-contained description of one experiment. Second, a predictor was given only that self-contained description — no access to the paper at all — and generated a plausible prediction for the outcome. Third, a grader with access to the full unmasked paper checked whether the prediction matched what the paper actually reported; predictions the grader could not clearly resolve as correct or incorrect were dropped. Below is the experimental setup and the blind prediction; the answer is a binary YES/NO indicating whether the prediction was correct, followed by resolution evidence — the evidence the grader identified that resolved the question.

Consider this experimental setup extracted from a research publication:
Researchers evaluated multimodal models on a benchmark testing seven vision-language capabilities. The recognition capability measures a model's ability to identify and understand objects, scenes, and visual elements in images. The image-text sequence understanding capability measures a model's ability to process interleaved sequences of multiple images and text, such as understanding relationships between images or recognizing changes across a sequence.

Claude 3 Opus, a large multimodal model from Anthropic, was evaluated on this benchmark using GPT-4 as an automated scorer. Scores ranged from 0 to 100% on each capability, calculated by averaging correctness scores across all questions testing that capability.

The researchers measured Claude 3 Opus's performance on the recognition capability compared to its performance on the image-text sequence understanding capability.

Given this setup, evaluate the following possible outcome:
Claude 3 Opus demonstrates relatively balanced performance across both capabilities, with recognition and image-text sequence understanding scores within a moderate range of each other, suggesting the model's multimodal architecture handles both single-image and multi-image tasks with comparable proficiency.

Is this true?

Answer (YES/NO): NO